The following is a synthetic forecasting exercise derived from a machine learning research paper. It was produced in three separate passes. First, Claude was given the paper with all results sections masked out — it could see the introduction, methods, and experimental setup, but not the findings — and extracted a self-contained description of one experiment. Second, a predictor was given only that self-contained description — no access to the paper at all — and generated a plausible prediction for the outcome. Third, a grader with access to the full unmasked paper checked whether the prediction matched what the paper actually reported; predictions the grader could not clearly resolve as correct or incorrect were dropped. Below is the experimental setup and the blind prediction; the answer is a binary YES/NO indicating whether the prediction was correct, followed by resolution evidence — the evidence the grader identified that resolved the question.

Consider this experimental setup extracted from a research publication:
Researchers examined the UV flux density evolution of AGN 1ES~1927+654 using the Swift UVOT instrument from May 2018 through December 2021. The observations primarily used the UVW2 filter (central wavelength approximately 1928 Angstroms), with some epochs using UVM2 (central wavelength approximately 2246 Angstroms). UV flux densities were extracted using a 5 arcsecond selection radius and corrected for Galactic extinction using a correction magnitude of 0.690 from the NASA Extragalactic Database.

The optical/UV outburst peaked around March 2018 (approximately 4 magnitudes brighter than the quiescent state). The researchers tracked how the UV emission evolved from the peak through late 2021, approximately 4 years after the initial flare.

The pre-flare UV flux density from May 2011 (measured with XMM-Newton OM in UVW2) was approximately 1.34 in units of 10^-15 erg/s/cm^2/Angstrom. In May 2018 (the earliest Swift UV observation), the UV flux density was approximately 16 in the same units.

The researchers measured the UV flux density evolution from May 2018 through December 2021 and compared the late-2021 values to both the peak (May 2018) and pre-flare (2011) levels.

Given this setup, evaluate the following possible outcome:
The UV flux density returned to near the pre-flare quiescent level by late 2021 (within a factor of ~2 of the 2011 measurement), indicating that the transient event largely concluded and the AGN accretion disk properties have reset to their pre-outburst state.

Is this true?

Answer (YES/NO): YES